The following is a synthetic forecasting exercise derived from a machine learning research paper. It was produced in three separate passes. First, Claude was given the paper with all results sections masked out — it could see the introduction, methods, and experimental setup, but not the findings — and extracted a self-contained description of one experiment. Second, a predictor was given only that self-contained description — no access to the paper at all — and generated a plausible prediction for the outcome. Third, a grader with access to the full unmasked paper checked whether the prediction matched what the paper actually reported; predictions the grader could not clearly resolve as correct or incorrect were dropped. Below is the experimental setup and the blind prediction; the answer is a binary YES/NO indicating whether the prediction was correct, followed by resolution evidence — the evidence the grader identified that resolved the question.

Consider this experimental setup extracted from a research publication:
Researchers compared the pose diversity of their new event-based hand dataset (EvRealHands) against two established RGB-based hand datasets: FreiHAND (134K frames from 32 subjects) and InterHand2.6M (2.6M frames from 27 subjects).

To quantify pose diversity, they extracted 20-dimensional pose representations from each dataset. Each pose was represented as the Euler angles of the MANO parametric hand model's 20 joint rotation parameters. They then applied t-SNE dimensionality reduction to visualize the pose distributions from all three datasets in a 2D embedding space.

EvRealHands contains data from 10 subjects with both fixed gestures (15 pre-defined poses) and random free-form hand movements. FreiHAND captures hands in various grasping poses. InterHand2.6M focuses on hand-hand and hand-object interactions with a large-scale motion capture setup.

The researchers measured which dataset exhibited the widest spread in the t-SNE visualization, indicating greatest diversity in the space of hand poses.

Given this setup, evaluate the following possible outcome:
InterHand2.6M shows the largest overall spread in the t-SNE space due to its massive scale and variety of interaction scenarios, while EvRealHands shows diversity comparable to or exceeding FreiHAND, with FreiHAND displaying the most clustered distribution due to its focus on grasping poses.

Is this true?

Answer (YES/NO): NO